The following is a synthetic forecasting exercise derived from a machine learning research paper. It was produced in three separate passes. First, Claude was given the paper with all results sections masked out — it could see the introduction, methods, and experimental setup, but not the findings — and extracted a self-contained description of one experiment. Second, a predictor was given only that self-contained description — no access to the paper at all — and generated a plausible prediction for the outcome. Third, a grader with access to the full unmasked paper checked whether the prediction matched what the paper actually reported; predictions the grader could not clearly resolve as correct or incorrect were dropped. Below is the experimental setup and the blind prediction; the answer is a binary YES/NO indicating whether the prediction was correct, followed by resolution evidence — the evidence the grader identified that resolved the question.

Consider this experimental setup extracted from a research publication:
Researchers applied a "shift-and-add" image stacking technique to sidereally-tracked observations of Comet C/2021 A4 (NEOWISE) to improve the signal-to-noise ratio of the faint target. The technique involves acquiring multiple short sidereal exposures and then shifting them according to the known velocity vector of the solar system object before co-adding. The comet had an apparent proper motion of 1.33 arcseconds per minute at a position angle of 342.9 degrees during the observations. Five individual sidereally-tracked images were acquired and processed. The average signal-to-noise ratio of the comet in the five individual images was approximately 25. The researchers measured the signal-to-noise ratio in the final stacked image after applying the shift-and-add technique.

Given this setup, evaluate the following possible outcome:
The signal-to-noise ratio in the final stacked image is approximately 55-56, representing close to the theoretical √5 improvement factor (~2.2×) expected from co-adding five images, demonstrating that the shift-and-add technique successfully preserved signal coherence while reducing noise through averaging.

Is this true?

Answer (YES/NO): NO